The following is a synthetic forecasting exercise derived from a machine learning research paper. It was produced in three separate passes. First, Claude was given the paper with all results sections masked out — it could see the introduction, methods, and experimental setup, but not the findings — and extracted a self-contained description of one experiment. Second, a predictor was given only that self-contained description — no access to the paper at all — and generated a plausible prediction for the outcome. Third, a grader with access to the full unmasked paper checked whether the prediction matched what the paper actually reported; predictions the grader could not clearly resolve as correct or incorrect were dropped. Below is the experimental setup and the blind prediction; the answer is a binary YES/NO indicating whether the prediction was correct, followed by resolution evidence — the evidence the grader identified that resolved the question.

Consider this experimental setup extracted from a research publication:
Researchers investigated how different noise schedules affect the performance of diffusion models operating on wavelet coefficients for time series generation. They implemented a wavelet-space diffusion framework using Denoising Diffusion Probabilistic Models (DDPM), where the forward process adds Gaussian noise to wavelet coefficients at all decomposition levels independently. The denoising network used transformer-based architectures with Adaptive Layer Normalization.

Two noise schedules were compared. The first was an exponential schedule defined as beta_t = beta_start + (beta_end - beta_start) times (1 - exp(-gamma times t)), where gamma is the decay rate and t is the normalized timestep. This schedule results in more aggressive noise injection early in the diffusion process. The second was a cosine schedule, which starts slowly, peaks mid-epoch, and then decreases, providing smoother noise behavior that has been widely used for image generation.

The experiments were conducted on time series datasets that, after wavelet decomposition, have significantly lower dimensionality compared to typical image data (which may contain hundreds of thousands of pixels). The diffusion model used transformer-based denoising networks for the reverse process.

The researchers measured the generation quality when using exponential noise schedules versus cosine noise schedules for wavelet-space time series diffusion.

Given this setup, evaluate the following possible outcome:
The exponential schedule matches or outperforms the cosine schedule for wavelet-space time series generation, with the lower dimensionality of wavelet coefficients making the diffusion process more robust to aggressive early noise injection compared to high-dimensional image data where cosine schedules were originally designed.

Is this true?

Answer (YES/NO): YES